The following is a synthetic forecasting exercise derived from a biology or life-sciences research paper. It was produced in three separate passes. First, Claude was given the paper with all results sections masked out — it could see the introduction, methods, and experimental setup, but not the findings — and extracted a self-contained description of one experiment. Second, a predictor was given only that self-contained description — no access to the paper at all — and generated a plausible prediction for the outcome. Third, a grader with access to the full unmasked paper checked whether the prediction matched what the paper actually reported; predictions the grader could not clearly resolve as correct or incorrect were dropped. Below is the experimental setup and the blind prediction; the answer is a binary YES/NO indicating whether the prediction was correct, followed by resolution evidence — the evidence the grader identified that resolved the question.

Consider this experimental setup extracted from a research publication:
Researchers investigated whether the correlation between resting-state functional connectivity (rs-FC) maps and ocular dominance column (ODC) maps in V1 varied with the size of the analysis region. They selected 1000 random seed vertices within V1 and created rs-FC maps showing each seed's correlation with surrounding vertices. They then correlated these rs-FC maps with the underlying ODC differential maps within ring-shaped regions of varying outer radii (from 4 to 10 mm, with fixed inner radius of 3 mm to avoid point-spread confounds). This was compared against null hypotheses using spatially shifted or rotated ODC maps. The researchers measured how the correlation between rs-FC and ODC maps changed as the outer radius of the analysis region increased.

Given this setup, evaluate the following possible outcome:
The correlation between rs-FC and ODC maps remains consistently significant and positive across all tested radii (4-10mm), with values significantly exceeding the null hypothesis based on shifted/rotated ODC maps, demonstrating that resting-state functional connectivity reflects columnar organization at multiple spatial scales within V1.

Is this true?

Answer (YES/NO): YES